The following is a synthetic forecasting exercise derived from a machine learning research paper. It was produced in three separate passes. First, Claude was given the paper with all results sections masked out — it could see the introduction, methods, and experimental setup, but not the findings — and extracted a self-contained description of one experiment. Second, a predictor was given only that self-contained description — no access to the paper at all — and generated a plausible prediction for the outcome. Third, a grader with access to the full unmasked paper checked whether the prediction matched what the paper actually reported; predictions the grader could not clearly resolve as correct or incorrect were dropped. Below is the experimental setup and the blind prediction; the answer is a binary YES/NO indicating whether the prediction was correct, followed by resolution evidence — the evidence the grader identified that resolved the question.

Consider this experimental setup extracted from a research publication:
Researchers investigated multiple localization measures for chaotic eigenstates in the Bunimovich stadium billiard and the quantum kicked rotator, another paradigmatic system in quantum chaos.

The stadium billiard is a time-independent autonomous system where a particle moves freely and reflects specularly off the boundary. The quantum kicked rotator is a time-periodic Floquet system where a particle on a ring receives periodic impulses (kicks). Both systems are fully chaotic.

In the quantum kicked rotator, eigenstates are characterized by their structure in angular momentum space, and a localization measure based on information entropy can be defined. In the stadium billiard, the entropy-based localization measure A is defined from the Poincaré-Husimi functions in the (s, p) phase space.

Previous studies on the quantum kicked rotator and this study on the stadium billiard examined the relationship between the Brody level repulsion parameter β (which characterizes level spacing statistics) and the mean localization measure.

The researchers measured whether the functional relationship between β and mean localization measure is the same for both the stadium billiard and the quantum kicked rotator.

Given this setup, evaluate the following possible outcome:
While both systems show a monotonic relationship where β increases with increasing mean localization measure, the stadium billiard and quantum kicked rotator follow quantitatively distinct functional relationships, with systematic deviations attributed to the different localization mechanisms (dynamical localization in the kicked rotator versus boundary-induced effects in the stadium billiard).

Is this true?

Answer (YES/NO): NO